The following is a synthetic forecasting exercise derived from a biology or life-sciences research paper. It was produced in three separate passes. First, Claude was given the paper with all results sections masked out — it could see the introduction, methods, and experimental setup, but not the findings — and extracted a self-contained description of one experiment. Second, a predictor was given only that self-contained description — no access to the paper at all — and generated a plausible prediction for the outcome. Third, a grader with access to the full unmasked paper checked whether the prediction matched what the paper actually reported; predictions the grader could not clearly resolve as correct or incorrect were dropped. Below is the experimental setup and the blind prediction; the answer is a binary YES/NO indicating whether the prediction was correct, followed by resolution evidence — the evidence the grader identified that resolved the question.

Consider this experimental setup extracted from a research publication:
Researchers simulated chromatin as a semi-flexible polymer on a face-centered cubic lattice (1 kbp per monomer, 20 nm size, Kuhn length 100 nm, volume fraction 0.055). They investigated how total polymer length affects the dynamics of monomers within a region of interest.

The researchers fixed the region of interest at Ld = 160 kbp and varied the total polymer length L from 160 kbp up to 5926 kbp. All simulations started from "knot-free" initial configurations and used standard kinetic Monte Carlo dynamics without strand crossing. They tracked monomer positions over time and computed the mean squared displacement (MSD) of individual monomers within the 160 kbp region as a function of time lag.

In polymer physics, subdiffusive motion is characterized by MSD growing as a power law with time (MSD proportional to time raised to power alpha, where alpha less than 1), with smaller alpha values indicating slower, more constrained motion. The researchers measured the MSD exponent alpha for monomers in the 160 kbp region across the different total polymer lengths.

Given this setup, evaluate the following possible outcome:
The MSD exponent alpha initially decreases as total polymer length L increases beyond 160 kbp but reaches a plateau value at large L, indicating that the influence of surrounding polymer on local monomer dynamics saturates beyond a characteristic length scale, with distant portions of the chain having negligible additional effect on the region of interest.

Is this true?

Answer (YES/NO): NO